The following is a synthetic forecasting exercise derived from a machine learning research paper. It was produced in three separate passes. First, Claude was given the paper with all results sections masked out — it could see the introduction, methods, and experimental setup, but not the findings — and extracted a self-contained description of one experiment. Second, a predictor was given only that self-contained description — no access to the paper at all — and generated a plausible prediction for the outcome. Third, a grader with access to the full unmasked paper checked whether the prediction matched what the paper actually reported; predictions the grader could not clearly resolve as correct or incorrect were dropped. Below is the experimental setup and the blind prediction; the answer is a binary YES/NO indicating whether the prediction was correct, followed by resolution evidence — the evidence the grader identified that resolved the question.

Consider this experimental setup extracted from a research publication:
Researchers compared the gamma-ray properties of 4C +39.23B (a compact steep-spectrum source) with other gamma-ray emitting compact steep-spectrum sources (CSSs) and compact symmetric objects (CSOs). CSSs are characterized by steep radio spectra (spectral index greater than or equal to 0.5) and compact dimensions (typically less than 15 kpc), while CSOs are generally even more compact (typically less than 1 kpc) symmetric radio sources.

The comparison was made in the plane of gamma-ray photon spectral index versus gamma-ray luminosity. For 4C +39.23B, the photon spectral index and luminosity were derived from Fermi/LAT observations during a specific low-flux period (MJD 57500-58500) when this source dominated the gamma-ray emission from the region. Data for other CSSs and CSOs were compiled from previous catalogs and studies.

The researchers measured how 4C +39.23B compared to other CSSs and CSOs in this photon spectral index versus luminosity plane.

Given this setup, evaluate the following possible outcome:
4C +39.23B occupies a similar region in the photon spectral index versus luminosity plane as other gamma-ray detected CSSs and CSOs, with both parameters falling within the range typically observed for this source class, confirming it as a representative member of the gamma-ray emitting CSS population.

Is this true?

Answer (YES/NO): NO